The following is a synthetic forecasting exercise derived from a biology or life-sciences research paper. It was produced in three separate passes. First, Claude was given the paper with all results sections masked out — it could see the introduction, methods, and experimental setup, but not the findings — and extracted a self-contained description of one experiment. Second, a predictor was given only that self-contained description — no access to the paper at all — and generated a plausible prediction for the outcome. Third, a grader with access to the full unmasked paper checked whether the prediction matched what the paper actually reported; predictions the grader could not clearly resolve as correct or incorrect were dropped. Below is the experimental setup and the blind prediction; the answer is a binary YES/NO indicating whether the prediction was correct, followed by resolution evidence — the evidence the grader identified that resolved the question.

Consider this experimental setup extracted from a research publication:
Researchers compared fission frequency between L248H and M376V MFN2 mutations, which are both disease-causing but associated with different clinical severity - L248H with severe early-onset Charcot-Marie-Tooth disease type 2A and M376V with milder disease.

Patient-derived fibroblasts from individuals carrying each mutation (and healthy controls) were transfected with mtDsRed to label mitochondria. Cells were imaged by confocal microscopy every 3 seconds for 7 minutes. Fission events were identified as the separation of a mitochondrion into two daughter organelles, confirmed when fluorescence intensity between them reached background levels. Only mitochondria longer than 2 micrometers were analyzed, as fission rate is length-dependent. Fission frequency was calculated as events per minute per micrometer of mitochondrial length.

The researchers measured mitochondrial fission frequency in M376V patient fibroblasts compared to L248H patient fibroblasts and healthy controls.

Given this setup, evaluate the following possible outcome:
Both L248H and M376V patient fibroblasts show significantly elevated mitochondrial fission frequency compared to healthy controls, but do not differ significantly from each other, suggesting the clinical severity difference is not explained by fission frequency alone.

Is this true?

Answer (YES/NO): NO